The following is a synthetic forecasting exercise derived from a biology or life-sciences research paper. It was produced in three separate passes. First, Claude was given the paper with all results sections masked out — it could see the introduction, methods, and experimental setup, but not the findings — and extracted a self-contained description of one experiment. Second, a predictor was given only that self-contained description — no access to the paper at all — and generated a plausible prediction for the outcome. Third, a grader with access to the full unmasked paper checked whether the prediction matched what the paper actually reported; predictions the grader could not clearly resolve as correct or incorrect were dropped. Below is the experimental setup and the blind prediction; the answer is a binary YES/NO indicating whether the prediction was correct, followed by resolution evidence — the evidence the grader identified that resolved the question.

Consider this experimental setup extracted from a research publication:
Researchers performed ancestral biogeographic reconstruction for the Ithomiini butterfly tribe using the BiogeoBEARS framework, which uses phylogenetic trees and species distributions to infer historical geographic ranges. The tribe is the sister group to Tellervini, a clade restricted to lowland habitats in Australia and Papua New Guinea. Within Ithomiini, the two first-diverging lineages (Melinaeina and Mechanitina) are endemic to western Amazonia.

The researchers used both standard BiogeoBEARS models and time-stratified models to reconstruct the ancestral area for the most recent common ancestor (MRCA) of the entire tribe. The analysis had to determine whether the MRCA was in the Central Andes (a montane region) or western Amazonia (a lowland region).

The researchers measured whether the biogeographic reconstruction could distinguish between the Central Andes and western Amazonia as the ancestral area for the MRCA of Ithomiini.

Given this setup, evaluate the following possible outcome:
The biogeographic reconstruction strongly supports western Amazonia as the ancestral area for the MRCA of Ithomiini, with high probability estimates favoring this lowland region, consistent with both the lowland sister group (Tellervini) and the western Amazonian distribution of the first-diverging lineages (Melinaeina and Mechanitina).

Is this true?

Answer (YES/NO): NO